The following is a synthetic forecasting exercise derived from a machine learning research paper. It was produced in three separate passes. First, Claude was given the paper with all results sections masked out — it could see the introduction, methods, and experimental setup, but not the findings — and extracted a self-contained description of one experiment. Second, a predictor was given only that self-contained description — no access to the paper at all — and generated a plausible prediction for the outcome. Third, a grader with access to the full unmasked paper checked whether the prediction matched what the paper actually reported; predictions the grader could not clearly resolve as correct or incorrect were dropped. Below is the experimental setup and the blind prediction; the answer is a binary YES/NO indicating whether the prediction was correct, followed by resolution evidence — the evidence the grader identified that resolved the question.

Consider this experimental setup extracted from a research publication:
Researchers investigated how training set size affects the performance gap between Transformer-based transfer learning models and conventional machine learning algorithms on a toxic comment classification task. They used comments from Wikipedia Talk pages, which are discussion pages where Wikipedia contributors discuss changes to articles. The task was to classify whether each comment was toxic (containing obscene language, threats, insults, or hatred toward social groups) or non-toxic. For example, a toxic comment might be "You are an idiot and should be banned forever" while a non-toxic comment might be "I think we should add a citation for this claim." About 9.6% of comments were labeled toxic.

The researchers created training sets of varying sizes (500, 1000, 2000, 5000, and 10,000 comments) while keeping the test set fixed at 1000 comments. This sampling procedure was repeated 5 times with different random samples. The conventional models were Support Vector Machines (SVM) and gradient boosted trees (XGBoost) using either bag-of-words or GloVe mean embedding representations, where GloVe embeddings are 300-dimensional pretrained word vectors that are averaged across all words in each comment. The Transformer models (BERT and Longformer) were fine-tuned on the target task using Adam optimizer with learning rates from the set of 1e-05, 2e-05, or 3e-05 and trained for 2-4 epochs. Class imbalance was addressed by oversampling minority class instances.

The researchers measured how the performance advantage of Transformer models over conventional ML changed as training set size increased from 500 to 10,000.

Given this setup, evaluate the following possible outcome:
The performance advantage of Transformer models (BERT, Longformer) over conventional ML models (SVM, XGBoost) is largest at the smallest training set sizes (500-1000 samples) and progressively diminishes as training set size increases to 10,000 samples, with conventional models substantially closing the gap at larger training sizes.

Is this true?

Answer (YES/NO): NO